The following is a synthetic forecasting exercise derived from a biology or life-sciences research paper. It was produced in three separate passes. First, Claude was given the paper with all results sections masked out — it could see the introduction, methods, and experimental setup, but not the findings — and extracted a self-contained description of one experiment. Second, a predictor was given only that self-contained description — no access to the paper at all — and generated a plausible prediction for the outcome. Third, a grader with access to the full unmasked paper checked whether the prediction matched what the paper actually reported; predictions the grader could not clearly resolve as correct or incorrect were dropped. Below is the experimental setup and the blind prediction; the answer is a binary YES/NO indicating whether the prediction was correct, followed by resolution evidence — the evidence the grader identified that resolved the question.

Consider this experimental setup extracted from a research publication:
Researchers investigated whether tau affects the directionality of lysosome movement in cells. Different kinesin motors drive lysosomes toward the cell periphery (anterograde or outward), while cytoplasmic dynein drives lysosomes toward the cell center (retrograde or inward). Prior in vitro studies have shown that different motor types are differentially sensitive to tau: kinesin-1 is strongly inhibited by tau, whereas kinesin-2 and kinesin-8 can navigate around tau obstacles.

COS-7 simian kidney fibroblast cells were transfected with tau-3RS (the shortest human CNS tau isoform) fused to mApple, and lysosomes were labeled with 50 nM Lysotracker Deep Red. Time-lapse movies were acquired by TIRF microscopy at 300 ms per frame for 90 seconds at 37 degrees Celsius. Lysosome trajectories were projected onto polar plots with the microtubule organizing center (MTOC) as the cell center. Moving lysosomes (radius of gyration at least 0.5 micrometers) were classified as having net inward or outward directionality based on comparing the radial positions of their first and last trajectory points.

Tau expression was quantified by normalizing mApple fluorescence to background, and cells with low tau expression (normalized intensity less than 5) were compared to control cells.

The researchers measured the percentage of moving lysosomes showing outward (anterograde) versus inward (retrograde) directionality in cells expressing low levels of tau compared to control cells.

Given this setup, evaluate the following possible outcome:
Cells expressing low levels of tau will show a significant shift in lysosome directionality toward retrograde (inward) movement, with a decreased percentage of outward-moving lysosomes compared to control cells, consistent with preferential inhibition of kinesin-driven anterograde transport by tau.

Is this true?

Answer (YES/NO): YES